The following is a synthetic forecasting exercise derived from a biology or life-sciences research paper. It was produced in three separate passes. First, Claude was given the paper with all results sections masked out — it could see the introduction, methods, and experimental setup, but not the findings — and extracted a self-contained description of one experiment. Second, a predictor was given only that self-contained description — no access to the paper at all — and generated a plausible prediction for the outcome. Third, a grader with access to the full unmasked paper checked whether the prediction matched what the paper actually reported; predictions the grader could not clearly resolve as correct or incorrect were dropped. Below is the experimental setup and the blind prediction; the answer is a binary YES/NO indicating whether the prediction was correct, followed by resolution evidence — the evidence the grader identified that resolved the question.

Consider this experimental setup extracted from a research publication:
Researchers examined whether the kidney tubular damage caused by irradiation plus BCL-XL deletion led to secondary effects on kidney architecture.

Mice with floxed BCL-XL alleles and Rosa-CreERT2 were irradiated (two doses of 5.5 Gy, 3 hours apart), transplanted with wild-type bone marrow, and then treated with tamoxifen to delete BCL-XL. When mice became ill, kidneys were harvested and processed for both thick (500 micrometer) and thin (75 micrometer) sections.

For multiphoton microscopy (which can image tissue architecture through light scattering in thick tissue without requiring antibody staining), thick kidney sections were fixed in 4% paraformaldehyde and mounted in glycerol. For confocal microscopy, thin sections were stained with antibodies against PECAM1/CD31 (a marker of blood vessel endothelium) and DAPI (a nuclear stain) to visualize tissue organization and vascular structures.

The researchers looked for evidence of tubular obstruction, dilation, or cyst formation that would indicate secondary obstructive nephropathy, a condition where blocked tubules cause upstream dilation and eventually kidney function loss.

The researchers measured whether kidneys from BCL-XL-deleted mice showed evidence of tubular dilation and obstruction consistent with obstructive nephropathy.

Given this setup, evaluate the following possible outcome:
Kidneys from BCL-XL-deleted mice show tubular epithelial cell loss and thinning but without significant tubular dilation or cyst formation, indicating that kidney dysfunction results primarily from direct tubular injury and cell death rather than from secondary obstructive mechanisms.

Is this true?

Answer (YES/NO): NO